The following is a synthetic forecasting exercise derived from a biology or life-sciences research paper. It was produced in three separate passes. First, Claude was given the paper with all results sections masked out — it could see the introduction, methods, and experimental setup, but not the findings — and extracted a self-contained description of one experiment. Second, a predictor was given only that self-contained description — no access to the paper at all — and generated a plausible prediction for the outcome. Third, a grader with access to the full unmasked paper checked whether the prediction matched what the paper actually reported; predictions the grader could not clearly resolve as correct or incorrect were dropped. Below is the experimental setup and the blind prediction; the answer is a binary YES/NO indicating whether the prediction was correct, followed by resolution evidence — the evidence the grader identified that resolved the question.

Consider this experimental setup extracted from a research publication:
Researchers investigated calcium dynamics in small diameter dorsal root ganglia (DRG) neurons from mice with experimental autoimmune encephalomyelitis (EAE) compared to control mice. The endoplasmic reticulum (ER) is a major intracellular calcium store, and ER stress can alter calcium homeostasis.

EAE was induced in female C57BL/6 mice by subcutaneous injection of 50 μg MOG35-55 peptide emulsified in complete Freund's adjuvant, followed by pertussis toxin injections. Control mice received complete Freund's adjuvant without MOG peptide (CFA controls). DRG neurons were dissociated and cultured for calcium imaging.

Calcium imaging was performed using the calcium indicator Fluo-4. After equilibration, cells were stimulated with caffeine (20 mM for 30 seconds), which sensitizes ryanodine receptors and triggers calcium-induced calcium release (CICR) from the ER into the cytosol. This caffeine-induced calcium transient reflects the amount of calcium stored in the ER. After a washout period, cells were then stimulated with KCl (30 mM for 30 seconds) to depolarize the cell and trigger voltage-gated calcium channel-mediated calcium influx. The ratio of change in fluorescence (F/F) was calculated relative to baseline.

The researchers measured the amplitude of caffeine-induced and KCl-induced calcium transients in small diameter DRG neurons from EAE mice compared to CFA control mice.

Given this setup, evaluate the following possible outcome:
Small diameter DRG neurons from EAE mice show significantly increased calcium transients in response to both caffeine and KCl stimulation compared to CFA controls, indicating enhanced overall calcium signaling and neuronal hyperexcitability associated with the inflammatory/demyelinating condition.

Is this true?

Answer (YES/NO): YES